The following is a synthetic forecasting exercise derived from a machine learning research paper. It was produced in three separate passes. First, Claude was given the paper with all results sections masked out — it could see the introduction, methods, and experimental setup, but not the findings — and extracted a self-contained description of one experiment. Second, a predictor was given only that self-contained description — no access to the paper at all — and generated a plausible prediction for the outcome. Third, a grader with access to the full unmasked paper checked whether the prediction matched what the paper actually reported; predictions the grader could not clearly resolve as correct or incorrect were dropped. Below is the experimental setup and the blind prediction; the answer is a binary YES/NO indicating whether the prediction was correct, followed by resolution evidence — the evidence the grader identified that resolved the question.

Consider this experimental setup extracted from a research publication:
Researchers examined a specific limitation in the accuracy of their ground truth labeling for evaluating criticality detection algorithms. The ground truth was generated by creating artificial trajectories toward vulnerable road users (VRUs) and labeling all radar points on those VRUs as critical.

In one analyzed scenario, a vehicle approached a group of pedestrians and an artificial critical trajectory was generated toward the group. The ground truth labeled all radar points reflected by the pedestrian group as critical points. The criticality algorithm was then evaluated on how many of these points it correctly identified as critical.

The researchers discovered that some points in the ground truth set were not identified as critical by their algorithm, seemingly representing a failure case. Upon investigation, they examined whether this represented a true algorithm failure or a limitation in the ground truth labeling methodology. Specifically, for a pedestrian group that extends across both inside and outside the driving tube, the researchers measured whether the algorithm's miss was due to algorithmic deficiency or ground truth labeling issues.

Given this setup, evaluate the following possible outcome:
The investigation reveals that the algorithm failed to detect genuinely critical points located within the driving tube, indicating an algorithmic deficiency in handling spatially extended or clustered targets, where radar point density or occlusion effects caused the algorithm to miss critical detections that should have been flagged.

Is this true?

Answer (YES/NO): NO